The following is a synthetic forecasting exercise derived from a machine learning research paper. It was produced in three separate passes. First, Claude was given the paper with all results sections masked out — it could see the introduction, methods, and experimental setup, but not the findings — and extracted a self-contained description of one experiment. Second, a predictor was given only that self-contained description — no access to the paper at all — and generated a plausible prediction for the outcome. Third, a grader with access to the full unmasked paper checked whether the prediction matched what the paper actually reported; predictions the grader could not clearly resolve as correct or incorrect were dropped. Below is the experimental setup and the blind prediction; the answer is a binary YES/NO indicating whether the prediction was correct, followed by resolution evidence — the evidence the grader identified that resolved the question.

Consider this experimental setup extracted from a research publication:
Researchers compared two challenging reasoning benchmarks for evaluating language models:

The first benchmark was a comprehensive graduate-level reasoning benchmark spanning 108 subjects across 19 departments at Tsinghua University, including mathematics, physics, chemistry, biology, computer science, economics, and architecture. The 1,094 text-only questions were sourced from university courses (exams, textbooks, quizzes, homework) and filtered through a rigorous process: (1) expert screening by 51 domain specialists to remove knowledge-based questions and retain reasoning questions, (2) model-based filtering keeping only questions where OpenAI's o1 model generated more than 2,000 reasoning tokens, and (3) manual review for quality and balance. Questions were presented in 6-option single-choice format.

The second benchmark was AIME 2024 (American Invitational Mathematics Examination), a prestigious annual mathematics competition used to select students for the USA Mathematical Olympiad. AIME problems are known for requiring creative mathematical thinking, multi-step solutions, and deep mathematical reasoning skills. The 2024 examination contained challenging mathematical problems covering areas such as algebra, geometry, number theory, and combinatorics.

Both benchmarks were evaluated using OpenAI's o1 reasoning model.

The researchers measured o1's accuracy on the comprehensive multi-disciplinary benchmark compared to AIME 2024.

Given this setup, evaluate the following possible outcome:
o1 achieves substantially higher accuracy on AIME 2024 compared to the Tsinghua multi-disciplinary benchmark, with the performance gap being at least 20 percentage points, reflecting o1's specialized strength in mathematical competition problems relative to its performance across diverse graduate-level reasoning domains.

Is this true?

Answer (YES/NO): NO